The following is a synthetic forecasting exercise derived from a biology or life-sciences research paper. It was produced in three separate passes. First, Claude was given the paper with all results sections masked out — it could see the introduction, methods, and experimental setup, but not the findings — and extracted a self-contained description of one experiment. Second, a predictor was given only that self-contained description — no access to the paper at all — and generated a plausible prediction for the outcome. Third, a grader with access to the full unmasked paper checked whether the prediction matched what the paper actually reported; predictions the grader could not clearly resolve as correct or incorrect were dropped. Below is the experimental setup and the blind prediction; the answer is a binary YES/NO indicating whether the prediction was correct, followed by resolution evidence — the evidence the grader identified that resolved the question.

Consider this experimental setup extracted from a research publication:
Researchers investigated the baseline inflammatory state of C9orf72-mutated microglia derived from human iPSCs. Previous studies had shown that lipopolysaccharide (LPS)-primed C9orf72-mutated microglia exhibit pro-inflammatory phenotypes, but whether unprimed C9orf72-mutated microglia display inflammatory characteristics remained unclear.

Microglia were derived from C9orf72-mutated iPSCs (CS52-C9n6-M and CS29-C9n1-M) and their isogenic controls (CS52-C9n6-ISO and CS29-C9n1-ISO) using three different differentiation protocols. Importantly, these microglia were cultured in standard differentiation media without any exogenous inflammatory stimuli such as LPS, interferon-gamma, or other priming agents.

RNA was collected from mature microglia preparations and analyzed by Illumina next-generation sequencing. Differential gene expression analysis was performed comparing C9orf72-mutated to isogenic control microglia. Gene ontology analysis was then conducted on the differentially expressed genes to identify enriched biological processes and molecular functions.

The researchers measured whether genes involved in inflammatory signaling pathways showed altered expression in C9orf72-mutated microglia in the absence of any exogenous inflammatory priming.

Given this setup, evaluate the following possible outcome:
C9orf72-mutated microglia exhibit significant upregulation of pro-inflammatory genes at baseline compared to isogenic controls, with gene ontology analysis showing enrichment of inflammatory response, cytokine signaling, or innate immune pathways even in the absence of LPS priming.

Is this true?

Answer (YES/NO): YES